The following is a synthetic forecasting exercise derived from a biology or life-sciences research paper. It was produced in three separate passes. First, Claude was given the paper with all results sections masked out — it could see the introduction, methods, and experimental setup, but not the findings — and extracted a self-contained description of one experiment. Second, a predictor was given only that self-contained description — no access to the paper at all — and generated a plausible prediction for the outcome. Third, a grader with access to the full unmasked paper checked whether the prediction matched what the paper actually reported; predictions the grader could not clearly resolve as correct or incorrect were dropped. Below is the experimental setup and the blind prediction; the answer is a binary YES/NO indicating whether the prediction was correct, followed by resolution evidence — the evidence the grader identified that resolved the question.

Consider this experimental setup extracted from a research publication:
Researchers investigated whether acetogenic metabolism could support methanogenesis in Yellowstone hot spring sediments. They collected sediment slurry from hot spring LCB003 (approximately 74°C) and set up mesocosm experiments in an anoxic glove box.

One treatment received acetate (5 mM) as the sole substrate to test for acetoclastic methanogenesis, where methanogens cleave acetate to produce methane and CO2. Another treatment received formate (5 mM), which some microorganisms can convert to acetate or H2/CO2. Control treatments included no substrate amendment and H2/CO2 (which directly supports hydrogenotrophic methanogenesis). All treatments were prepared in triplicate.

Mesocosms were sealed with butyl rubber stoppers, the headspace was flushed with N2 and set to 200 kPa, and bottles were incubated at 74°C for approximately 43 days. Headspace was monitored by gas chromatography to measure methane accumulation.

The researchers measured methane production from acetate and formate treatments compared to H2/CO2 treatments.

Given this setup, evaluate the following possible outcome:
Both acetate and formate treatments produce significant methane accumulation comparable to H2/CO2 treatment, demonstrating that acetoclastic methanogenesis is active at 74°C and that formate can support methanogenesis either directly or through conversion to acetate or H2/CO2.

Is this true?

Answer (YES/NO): NO